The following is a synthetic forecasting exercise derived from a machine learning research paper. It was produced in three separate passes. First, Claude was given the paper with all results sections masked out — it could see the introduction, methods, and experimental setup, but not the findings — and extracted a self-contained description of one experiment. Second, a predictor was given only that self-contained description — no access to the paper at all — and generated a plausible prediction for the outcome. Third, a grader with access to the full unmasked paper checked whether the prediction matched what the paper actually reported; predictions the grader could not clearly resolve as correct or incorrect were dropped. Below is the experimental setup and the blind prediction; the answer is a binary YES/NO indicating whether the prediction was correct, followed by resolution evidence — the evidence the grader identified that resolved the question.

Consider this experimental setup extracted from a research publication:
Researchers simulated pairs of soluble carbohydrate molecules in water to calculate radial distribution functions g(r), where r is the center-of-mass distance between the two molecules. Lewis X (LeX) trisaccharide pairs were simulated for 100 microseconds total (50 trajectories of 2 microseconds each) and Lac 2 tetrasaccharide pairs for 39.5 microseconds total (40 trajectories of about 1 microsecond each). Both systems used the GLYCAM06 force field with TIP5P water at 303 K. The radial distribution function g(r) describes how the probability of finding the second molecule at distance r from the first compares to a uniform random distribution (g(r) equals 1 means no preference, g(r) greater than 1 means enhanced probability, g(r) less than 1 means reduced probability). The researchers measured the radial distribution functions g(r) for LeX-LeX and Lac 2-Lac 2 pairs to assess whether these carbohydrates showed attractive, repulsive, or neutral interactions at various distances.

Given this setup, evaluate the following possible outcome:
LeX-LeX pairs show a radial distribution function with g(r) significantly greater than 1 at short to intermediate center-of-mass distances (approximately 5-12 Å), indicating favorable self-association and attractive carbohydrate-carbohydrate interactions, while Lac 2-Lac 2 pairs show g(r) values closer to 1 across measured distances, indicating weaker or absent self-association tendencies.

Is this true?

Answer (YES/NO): NO